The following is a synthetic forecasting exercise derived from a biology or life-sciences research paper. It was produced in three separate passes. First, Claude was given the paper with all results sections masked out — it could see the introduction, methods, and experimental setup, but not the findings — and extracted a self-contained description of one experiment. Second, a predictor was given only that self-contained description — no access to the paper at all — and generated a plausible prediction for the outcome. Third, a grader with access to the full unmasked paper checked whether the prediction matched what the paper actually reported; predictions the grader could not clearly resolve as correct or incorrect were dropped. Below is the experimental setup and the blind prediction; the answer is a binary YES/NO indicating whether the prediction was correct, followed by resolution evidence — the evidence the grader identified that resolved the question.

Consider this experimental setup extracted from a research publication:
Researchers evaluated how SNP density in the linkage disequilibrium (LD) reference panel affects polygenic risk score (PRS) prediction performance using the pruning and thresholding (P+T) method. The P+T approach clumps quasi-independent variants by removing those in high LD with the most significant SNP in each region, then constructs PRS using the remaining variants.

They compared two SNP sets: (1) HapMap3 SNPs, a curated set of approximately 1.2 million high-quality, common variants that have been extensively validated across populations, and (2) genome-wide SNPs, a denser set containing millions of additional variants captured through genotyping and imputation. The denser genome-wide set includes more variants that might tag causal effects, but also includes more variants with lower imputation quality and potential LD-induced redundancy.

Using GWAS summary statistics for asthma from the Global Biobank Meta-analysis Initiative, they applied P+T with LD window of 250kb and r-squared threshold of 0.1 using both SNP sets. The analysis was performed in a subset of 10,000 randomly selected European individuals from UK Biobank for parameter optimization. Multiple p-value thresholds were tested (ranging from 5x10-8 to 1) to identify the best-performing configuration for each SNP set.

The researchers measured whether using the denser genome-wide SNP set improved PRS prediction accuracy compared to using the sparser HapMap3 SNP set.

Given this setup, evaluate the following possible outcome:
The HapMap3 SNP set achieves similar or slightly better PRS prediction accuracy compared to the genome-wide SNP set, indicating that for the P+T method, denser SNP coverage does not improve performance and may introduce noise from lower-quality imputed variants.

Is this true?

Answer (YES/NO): YES